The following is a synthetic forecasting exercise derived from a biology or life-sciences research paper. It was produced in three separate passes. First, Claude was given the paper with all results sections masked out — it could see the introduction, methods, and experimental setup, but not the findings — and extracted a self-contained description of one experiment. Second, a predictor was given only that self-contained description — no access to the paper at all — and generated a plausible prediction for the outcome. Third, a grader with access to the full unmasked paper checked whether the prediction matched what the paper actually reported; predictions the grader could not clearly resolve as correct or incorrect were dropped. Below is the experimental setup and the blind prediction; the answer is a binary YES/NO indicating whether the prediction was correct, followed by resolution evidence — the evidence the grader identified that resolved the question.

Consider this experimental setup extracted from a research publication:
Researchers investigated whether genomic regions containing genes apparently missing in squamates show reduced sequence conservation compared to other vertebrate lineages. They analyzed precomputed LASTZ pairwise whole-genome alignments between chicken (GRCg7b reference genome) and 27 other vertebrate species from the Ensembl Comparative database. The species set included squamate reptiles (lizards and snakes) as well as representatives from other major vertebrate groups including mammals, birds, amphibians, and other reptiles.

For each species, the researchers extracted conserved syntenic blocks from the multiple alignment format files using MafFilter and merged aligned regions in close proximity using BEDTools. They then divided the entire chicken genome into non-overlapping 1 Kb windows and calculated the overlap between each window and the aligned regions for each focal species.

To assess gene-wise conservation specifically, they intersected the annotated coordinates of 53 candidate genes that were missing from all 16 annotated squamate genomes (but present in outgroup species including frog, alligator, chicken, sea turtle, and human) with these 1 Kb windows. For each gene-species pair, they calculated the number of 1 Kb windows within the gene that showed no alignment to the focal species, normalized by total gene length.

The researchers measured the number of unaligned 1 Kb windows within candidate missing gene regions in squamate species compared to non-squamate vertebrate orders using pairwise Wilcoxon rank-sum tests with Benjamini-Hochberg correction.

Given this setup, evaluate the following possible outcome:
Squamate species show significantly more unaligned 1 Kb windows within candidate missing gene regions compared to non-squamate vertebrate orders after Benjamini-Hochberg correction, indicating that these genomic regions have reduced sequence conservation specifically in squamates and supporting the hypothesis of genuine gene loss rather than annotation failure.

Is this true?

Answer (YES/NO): NO